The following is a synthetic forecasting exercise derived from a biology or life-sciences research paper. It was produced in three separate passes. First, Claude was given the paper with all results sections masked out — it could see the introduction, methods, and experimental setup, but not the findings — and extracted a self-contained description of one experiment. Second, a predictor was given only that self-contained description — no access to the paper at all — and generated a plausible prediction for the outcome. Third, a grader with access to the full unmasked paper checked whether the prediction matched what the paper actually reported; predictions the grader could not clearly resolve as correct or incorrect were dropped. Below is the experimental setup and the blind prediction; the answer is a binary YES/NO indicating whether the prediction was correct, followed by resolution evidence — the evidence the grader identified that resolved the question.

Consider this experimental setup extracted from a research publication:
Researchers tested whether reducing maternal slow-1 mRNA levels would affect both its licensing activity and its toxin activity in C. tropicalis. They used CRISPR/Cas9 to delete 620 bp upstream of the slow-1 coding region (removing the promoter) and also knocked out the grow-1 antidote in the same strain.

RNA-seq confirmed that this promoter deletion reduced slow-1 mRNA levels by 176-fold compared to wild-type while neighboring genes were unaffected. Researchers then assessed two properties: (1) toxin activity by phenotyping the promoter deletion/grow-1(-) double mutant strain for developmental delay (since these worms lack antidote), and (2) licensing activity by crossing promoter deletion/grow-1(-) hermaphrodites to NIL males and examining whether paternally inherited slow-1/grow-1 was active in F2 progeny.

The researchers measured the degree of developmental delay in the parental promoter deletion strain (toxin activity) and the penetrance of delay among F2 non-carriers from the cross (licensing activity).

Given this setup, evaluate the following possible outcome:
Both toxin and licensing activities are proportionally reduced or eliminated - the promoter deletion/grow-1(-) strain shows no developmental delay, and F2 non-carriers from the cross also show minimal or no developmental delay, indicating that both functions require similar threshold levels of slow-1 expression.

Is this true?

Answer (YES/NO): NO